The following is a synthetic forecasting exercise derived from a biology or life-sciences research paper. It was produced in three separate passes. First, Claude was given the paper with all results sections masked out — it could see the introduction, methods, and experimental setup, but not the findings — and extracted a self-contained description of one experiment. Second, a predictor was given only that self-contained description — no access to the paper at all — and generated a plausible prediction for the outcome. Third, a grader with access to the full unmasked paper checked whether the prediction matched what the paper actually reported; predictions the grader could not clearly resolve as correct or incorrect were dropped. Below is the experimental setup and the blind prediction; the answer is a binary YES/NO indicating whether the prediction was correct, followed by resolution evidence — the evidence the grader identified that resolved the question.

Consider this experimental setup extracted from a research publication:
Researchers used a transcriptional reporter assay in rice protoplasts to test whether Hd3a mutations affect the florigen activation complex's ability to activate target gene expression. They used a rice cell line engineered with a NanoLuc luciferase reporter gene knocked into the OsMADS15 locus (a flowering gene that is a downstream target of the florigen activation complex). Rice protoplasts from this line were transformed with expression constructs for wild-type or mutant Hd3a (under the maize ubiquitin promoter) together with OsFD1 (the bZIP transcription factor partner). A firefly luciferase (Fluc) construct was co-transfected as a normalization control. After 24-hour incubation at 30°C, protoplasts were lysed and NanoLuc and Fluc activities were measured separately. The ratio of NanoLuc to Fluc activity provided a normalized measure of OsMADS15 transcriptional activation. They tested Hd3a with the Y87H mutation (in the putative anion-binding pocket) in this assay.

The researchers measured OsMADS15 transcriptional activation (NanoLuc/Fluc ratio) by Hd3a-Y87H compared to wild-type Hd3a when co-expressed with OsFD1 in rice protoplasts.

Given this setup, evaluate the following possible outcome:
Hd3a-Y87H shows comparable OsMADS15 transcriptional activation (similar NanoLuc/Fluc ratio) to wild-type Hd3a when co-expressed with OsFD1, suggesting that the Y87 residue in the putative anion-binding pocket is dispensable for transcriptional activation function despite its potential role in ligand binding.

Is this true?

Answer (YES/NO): NO